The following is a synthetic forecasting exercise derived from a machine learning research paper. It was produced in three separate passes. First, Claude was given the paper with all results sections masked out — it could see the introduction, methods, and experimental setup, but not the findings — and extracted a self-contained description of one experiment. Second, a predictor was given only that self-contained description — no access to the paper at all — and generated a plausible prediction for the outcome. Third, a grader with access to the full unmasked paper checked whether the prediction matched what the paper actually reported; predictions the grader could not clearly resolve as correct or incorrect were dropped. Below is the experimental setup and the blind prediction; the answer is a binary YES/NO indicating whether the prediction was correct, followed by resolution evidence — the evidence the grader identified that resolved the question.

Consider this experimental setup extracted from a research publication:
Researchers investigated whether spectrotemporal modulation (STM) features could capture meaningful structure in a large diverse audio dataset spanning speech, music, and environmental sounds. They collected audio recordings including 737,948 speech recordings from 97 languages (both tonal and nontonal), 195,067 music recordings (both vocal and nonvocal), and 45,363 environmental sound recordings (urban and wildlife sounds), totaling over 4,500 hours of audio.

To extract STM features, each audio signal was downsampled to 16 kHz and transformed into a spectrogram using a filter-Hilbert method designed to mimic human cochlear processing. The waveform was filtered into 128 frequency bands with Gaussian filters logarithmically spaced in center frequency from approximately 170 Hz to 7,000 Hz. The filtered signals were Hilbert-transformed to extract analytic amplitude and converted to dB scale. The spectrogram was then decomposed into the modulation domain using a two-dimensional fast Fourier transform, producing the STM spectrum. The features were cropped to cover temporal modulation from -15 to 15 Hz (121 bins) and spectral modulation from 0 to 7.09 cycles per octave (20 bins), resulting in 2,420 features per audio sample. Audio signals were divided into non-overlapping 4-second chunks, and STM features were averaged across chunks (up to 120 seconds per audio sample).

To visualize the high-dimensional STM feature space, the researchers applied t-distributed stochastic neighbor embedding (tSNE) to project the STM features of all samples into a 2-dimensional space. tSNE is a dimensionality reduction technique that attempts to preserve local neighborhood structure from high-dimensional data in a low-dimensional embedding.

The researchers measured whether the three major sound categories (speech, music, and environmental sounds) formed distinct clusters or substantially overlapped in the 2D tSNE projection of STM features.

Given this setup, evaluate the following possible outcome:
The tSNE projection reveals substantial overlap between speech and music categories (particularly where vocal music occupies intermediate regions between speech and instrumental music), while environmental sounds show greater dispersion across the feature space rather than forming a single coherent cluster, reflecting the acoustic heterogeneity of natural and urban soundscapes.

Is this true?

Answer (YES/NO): NO